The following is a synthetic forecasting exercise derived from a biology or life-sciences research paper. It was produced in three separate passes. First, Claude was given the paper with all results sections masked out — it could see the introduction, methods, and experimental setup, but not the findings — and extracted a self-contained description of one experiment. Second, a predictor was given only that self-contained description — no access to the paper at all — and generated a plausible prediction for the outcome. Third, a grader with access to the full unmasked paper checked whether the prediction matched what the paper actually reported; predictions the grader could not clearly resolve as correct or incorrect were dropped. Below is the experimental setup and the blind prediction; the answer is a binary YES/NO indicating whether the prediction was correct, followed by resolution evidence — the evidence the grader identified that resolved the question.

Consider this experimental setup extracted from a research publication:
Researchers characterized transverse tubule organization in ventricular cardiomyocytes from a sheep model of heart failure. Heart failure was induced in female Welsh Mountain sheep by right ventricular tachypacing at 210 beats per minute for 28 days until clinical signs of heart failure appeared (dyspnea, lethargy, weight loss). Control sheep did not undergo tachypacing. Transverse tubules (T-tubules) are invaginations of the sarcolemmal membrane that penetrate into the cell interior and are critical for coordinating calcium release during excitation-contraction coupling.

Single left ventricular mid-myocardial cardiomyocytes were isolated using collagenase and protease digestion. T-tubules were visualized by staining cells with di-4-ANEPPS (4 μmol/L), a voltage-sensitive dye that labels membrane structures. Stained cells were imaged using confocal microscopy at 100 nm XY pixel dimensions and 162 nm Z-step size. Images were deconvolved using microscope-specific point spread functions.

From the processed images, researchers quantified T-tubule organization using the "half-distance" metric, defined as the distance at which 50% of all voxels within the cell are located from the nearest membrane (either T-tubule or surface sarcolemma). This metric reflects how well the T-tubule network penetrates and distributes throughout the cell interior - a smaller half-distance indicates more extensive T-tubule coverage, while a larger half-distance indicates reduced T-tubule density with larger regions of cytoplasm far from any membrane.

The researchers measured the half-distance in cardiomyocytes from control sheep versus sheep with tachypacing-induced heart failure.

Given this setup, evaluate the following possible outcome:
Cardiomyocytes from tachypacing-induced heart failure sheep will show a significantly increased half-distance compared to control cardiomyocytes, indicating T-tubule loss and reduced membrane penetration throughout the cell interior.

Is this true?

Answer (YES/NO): YES